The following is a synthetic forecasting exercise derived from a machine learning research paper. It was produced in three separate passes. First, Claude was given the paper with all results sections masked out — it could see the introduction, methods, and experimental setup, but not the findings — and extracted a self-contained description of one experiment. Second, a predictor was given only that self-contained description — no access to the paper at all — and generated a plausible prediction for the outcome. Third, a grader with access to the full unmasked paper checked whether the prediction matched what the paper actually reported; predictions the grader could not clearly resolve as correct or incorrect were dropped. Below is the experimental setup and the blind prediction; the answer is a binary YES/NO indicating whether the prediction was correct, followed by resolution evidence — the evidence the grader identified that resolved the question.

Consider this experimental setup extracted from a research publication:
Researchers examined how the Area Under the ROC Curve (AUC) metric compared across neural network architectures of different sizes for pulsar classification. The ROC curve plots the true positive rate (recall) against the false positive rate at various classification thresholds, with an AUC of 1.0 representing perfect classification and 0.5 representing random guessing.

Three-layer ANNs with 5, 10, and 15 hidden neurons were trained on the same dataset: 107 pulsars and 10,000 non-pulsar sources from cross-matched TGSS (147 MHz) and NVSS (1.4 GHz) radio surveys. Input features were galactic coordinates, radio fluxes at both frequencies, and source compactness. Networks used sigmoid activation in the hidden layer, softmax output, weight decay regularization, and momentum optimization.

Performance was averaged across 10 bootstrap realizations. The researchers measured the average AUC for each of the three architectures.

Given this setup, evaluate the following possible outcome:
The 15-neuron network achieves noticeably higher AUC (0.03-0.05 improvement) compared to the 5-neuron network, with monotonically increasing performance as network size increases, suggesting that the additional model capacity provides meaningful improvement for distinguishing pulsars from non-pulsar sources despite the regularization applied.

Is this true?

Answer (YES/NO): NO